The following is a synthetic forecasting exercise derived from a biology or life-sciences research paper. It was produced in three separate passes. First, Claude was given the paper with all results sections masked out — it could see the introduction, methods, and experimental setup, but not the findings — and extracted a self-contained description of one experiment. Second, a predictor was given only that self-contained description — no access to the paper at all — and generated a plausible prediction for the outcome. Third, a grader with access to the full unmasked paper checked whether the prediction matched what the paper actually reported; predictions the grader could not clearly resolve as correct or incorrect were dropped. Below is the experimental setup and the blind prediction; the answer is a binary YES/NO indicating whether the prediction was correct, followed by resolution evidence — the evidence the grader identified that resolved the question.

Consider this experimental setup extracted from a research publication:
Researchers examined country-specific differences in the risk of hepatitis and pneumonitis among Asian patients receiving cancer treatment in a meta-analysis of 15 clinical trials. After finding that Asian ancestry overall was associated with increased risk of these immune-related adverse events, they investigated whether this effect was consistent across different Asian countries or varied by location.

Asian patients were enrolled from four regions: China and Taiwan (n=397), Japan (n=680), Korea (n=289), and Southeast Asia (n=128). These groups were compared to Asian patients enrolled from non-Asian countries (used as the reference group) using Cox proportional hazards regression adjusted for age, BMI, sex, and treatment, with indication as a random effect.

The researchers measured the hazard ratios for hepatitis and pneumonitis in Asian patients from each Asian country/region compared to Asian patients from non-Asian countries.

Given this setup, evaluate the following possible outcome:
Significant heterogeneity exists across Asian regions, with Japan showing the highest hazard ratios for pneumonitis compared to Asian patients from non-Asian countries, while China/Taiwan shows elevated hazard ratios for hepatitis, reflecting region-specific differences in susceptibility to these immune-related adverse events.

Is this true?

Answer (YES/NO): YES